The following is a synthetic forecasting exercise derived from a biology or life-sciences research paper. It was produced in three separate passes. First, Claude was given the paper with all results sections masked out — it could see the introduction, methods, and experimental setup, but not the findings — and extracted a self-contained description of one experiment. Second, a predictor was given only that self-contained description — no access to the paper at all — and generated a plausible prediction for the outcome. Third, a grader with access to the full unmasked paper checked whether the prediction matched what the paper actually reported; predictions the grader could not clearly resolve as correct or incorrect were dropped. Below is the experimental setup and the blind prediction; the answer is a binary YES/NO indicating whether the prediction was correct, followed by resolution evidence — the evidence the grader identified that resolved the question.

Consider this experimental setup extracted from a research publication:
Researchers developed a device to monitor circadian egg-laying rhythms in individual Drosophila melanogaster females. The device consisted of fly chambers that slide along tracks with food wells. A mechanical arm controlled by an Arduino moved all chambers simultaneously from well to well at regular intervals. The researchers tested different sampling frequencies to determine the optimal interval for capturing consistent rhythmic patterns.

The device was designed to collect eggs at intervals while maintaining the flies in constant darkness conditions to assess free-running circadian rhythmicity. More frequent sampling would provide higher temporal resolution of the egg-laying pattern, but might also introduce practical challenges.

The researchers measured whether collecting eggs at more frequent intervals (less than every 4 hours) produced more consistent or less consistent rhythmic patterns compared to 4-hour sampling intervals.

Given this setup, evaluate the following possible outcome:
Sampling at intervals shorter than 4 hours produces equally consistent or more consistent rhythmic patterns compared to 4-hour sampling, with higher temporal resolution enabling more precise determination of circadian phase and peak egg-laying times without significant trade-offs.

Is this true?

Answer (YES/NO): NO